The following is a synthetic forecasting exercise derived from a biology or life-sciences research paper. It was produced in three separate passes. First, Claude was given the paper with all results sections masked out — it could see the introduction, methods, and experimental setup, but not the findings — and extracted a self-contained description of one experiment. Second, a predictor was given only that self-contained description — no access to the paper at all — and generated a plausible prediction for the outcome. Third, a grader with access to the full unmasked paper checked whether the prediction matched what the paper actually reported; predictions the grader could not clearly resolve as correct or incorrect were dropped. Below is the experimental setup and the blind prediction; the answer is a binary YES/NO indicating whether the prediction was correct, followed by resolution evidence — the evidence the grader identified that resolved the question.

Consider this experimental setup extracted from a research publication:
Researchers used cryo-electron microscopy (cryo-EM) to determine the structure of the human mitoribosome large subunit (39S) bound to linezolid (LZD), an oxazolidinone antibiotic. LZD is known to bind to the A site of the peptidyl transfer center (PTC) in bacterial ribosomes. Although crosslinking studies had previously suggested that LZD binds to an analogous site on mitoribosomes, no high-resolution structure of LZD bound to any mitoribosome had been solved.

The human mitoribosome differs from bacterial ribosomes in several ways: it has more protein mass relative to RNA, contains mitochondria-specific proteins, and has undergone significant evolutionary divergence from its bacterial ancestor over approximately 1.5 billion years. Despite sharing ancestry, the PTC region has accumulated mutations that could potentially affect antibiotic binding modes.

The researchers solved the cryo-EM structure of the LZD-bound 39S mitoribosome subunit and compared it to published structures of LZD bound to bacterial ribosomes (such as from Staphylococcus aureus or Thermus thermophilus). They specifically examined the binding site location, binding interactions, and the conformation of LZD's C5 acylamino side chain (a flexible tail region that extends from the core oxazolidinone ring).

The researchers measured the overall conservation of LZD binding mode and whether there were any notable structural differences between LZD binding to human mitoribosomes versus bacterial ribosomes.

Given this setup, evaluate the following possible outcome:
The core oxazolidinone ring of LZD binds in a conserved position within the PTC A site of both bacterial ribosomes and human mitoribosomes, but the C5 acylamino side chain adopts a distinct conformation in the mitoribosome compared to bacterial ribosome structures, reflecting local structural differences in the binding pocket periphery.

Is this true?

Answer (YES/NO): YES